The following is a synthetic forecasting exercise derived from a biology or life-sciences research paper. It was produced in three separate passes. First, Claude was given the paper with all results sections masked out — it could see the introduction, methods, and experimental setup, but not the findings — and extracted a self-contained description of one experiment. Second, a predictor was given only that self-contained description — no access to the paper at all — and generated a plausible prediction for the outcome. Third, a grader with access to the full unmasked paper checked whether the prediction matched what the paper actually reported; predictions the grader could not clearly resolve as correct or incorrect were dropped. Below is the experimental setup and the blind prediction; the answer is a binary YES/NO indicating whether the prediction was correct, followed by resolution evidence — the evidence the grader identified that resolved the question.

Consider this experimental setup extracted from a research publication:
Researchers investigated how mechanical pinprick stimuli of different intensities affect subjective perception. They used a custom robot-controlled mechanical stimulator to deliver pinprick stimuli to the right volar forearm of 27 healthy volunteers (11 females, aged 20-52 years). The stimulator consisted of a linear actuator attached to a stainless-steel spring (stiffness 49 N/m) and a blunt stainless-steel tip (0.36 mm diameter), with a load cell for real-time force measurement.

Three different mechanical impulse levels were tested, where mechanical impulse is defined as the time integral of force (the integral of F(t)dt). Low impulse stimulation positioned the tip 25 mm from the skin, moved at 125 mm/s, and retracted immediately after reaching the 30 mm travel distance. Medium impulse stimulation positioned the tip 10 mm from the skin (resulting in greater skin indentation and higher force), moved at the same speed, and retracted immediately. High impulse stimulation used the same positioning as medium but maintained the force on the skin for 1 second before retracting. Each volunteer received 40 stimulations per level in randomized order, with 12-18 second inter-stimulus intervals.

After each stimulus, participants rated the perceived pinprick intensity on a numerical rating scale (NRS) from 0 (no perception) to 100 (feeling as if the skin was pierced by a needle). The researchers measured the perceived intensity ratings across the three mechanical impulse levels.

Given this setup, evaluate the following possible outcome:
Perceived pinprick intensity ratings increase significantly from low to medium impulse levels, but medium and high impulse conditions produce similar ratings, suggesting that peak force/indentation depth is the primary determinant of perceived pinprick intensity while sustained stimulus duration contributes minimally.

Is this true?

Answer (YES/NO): NO